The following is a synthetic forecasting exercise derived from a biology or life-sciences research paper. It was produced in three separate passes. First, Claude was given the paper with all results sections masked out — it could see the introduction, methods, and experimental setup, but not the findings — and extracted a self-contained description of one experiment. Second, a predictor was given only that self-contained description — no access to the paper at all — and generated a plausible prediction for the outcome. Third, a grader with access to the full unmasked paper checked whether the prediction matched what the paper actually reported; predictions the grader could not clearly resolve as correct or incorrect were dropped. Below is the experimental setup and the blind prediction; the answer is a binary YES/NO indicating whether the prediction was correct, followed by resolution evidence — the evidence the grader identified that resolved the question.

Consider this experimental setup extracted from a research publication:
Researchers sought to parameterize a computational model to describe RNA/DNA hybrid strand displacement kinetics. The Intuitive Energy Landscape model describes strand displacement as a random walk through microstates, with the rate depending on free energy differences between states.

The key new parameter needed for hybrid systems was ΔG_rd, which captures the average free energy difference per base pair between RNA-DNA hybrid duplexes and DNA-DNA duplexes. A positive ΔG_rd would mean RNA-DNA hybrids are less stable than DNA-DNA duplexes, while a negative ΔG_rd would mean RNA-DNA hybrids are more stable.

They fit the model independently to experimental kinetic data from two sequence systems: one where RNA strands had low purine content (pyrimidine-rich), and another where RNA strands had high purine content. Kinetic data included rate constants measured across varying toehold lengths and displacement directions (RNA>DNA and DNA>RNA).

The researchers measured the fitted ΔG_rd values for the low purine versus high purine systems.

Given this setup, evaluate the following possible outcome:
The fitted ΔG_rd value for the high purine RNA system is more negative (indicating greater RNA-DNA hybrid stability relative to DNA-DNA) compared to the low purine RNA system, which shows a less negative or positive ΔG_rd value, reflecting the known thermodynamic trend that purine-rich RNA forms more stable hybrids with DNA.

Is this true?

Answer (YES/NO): YES